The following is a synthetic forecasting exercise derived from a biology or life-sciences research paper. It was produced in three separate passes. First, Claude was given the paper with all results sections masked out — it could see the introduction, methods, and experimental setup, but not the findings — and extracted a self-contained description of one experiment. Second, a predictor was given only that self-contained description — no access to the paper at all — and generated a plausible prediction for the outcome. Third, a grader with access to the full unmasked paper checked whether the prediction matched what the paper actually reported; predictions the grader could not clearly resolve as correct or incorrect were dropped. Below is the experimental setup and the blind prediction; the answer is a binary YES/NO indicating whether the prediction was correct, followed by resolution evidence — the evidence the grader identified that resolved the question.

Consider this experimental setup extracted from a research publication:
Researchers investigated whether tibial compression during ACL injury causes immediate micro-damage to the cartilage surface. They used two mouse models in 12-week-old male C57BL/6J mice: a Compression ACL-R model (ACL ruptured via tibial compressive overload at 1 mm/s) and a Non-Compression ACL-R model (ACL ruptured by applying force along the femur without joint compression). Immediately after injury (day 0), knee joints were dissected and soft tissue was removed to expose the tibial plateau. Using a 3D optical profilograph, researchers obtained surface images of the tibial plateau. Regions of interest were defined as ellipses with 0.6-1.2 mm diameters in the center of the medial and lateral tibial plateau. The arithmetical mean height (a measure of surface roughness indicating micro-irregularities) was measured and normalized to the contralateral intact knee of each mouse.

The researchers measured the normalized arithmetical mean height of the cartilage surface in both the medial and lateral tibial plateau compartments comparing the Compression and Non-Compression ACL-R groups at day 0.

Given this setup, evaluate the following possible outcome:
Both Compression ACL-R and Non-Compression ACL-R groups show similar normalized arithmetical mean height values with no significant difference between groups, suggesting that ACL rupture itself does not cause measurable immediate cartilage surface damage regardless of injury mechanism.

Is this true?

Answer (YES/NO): NO